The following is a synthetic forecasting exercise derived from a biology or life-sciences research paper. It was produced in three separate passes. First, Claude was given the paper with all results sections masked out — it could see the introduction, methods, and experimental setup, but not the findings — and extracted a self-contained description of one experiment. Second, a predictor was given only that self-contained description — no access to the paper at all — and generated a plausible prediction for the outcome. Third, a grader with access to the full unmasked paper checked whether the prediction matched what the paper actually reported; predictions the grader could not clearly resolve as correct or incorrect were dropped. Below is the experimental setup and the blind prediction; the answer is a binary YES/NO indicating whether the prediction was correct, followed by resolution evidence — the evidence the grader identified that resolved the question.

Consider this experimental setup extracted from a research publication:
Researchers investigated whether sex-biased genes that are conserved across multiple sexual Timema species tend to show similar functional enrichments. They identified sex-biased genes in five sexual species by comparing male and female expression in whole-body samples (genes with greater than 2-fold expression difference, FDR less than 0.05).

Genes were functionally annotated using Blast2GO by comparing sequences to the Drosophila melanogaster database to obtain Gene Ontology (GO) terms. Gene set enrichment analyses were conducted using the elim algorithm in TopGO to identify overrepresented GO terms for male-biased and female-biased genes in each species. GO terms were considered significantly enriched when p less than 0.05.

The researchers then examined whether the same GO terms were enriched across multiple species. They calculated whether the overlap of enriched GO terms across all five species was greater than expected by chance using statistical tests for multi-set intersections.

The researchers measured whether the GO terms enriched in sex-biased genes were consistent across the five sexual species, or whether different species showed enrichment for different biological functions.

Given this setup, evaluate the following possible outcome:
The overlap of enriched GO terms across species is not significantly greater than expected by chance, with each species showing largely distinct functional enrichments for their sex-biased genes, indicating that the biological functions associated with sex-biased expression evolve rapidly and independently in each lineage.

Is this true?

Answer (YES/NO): NO